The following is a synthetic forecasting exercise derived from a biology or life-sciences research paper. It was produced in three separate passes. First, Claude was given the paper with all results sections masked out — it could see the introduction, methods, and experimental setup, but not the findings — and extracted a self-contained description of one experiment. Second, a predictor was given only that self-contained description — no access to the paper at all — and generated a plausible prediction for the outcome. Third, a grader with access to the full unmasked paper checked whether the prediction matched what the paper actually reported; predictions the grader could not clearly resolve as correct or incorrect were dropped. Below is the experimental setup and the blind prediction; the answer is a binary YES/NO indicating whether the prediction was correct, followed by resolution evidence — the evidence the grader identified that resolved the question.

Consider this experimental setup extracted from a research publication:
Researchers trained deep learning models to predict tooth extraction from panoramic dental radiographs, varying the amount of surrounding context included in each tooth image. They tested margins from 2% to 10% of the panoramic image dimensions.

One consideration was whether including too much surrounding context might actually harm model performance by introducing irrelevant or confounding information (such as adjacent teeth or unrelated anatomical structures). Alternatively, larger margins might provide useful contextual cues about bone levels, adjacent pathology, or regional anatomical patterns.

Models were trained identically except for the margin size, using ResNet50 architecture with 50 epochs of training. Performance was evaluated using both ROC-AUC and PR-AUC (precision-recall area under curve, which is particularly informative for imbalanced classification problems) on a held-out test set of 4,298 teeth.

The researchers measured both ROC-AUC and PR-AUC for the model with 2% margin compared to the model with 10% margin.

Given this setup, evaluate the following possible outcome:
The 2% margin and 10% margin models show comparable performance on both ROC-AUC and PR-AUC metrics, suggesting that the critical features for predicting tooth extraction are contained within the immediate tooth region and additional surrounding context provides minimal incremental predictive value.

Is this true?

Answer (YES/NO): NO